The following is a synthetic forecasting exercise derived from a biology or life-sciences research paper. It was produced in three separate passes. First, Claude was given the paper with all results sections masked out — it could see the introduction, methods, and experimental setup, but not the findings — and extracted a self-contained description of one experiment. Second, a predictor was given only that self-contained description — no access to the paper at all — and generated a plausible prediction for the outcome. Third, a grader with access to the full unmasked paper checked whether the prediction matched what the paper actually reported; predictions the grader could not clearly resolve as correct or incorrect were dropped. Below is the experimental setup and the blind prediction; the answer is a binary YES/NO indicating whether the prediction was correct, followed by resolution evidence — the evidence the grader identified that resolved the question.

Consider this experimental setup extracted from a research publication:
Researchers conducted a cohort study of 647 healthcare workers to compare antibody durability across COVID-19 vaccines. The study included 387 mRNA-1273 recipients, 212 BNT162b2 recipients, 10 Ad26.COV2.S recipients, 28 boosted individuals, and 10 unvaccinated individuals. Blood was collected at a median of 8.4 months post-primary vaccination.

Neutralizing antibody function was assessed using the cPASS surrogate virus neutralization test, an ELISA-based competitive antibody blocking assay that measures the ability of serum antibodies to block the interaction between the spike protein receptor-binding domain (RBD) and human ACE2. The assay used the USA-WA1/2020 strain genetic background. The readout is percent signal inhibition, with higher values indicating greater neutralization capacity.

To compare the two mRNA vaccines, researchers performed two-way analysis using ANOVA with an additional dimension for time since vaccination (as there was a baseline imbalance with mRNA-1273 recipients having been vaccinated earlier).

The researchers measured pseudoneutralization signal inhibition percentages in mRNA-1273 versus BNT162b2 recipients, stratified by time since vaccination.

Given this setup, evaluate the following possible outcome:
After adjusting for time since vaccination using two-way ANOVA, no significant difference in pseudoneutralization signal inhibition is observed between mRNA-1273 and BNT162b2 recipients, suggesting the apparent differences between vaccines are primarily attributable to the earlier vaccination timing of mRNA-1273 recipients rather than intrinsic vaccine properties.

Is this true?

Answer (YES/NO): NO